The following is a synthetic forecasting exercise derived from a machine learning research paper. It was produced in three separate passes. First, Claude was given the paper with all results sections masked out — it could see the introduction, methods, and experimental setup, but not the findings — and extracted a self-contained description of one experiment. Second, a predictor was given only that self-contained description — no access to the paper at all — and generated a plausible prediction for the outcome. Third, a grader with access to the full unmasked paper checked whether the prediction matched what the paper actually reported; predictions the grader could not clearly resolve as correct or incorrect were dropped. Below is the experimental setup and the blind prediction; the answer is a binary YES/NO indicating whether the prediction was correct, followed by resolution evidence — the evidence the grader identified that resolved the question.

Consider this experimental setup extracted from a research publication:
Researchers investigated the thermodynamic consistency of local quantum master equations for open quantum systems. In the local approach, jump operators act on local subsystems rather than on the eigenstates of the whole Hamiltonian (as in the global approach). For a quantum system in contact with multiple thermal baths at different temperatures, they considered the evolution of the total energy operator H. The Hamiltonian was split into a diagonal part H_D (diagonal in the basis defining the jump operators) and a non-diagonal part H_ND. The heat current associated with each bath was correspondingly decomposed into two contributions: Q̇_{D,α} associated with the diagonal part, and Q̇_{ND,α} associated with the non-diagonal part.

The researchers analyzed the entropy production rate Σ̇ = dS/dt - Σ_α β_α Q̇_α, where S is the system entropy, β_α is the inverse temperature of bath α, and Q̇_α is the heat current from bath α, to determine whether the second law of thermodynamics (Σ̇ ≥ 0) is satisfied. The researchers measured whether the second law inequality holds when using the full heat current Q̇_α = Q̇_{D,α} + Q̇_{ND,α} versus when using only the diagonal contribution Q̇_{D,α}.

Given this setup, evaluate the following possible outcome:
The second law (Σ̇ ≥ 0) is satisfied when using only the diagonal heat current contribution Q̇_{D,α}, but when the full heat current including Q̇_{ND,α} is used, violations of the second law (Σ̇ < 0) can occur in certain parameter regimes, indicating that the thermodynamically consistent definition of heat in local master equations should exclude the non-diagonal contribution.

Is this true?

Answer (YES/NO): YES